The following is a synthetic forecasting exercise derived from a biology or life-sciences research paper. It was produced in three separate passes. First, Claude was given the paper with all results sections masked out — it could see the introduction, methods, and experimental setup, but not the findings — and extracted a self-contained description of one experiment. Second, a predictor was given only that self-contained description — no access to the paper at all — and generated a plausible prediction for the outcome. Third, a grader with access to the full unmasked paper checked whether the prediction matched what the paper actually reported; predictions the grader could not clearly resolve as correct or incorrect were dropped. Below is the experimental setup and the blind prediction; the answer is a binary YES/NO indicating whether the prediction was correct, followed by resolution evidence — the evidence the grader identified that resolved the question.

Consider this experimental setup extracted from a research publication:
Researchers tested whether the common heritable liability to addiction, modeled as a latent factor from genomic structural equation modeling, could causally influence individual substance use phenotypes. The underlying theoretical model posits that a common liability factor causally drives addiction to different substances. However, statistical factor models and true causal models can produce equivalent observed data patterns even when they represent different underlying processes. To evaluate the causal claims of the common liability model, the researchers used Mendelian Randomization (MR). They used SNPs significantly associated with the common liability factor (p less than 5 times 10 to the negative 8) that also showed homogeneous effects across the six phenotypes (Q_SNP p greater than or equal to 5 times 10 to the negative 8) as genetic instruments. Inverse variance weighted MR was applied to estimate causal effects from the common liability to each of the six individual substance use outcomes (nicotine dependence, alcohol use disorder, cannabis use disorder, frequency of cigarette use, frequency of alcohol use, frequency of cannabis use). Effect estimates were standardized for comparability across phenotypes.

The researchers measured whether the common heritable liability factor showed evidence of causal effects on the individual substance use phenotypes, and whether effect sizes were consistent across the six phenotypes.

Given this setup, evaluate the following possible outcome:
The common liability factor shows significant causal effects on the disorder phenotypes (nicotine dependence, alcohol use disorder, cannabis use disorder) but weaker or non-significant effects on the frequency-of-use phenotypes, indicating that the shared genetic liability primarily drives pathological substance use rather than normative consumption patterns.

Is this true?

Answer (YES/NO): NO